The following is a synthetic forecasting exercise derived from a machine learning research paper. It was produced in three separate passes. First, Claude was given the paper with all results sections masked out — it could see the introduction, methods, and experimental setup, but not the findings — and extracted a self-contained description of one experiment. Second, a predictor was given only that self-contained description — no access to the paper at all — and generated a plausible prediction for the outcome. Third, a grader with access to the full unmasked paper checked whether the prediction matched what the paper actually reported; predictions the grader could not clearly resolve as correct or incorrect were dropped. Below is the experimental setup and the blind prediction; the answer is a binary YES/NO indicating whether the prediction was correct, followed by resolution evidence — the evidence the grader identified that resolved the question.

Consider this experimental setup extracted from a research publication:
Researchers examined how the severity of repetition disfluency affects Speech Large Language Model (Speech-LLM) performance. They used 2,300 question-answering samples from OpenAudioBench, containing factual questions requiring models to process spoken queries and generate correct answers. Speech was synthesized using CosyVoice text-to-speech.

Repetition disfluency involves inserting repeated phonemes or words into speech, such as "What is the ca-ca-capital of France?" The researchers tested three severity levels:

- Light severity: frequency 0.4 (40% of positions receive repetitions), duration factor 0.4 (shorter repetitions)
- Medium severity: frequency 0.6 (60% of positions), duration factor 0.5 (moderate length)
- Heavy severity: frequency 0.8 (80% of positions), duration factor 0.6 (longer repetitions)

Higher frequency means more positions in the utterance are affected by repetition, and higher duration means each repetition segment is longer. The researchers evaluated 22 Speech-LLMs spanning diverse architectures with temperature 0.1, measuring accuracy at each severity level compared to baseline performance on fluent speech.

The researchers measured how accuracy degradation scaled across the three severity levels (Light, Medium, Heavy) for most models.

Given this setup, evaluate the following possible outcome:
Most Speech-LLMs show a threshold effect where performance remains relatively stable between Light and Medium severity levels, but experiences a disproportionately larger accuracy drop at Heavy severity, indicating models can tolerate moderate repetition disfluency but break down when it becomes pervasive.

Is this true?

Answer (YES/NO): NO